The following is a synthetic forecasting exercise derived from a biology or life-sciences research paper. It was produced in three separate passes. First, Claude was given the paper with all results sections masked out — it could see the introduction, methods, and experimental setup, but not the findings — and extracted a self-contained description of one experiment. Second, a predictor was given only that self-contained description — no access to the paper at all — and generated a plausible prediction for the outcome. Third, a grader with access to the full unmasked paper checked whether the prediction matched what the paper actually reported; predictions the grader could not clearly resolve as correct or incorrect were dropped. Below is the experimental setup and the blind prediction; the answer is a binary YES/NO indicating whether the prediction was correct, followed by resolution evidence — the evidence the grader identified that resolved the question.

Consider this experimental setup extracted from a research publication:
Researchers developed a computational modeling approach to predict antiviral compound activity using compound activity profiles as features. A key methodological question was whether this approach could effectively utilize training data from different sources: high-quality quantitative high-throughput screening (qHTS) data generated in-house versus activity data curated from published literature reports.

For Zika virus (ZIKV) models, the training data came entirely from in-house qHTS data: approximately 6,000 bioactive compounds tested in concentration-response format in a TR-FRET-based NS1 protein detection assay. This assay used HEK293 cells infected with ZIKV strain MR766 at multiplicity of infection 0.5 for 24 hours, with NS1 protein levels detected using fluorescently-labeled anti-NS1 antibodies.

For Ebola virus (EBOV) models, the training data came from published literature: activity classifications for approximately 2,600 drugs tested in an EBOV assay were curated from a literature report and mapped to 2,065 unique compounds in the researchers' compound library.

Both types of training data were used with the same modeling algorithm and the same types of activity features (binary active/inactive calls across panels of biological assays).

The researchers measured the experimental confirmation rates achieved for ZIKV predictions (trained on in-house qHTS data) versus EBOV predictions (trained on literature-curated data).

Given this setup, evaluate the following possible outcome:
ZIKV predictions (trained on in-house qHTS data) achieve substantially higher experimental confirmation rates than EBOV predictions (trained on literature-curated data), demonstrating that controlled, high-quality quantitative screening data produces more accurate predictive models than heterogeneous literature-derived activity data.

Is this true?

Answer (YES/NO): NO